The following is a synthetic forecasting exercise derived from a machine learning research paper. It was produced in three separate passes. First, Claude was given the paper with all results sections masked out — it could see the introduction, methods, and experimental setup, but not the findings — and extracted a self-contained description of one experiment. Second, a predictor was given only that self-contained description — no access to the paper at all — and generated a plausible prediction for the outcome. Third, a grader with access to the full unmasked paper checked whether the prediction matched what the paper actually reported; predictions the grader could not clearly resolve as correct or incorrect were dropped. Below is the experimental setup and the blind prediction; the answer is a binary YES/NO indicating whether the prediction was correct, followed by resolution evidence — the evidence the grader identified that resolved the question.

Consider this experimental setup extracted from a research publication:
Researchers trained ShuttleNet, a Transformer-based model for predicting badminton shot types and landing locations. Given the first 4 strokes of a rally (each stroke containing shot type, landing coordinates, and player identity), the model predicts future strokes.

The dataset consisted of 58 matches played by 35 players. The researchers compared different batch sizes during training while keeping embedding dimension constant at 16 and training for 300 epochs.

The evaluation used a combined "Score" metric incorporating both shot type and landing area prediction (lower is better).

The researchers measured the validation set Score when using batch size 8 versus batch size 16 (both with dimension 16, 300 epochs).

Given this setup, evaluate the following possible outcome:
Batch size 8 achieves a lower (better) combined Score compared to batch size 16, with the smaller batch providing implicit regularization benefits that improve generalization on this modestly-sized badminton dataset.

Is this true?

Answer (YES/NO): NO